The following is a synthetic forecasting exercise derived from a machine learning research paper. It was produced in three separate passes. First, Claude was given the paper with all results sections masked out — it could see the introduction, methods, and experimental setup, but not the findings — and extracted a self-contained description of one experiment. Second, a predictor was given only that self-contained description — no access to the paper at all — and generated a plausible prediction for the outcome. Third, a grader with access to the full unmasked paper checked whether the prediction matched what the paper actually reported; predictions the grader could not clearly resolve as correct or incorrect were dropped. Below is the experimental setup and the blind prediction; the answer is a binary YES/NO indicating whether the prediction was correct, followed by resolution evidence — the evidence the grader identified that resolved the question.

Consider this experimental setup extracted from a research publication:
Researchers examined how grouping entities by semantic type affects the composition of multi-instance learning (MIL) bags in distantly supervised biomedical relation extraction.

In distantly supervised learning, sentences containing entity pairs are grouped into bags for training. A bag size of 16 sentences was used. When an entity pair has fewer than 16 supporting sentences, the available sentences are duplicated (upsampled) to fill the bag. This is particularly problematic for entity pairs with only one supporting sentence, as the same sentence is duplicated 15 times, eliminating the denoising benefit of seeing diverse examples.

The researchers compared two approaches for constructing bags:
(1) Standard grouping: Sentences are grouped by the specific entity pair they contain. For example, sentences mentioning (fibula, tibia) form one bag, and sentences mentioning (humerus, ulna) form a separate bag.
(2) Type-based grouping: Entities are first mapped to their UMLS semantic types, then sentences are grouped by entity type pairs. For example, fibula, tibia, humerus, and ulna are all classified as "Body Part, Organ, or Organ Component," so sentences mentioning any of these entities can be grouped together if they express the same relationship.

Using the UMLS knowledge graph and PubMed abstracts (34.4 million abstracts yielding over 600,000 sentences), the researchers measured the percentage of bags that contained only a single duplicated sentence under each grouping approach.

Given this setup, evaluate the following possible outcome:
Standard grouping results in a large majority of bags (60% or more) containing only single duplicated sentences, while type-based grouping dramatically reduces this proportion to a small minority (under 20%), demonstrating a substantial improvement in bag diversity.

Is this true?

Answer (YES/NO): NO